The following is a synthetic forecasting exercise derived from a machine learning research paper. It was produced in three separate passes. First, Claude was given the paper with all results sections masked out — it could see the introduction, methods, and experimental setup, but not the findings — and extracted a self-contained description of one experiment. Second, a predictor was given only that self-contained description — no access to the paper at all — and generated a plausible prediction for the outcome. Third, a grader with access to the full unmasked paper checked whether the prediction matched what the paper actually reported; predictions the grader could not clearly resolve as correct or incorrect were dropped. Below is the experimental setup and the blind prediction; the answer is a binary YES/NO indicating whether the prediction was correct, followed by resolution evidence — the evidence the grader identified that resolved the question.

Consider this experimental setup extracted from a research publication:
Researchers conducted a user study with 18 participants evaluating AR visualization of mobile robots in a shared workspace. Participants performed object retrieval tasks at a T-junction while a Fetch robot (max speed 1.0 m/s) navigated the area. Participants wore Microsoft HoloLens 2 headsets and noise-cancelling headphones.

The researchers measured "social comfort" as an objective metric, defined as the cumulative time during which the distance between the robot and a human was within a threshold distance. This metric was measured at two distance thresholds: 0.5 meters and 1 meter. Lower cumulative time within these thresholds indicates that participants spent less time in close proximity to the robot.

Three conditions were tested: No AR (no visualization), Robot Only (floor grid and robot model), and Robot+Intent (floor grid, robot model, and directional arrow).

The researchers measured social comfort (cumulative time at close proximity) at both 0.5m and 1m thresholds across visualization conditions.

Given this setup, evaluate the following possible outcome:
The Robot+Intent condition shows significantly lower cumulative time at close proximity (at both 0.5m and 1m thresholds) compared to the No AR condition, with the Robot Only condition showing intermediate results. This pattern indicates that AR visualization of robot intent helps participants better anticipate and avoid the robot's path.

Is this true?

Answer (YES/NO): NO